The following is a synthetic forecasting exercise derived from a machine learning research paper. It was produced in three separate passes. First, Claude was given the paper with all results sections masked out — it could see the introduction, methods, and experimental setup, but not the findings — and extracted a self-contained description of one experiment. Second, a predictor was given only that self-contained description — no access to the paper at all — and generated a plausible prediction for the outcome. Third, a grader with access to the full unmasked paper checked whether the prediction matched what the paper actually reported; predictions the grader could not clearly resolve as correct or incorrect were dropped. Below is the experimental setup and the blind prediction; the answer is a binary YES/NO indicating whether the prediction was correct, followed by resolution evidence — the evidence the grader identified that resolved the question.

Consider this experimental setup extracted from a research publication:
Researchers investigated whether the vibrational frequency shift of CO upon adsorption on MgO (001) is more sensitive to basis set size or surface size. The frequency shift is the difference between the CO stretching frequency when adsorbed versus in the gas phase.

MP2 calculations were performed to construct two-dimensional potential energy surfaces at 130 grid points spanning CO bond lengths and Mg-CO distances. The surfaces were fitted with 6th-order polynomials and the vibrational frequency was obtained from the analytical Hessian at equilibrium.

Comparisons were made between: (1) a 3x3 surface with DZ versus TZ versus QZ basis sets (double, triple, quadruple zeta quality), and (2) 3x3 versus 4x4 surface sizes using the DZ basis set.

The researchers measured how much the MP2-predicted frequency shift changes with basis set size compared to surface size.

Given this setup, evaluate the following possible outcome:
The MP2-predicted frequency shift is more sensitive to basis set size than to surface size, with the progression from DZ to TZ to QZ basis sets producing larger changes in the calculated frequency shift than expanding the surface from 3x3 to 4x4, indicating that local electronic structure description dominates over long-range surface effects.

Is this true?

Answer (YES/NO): YES